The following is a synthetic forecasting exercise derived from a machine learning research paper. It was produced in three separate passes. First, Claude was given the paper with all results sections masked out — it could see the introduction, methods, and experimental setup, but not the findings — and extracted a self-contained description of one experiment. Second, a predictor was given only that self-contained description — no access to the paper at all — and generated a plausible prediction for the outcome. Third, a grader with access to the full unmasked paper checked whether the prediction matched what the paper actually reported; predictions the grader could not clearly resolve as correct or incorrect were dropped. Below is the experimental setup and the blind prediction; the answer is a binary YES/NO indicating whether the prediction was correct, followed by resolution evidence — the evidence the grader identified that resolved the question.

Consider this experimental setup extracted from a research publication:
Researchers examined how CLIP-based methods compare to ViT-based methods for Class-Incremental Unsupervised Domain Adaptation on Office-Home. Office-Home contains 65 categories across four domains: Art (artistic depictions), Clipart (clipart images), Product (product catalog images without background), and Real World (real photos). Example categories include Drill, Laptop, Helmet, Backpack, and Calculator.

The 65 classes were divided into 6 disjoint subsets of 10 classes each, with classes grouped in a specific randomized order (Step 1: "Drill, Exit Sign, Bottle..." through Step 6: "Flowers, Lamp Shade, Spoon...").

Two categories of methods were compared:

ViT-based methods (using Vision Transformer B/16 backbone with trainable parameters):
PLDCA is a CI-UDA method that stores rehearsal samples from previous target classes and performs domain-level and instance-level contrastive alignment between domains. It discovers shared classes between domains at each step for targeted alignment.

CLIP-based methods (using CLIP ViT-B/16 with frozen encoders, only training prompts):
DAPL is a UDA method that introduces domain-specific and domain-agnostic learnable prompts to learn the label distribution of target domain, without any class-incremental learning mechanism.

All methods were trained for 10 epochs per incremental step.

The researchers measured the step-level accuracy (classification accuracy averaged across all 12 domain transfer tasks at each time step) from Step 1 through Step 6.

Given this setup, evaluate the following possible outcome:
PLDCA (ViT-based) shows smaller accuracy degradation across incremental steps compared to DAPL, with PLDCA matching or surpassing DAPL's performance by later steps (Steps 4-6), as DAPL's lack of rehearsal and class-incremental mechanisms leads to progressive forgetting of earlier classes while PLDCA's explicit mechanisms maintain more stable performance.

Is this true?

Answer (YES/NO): NO